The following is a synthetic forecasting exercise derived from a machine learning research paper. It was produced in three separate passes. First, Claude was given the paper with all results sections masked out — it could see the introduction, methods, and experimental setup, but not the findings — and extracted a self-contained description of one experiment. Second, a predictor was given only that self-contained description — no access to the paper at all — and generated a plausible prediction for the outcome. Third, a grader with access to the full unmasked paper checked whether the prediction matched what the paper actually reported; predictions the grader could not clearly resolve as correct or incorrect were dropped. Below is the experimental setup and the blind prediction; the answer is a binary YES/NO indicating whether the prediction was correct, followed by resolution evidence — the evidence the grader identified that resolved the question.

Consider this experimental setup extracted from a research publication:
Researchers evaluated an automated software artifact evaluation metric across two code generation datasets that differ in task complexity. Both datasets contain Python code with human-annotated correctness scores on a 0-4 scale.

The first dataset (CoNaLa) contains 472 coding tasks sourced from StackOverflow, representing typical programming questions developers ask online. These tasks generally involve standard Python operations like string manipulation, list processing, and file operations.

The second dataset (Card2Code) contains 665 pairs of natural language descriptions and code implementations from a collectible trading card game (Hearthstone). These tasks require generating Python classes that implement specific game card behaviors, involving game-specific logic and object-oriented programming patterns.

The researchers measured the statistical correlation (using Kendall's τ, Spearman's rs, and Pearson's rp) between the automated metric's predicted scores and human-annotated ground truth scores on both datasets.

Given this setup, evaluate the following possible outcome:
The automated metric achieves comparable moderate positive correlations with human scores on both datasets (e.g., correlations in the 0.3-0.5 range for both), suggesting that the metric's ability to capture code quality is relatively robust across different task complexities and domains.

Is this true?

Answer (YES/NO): NO